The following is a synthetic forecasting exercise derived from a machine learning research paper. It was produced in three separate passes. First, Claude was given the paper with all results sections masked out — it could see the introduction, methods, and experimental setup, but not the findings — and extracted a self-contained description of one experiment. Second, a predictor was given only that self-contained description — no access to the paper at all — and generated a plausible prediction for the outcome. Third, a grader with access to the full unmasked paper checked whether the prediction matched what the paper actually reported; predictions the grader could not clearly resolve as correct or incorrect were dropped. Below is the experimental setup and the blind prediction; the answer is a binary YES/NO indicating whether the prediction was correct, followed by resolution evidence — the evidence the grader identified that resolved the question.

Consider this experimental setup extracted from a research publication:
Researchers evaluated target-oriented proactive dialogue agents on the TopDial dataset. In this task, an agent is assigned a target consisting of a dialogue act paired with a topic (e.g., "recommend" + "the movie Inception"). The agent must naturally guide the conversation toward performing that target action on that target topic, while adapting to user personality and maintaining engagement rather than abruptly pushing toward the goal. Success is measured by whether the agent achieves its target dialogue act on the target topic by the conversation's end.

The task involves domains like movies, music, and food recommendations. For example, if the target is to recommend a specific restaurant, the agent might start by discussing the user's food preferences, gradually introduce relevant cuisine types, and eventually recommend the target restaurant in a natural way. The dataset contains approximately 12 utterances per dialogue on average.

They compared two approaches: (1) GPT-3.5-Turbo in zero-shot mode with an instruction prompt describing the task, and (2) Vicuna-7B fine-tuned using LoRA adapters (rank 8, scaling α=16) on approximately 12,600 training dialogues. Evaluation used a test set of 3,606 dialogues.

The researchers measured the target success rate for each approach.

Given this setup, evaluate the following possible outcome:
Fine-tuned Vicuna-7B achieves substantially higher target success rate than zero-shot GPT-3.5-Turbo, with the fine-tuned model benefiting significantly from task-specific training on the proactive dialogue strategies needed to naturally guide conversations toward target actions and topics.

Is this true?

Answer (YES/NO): YES